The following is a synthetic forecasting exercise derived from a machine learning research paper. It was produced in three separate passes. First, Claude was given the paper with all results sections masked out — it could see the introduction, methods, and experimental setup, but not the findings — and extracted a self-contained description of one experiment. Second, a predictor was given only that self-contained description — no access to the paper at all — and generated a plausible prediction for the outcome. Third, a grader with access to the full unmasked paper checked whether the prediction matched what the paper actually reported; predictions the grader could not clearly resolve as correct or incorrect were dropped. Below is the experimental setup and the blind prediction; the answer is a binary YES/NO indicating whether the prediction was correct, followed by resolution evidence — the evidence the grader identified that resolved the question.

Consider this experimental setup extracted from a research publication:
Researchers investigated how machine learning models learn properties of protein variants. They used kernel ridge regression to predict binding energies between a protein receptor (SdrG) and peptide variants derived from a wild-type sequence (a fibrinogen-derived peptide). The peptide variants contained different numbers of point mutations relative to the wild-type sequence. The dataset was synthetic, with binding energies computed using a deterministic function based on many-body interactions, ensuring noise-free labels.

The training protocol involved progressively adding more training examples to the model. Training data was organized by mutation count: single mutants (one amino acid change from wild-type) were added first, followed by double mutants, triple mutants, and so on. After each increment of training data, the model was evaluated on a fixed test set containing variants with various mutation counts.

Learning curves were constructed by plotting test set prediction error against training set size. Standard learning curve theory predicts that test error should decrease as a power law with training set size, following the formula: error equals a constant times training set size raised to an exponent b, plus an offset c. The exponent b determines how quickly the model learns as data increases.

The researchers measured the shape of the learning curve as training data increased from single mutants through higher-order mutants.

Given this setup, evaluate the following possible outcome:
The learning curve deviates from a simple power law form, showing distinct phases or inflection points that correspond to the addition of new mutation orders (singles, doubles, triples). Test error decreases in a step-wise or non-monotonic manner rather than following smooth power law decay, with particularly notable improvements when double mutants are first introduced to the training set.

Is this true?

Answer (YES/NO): NO